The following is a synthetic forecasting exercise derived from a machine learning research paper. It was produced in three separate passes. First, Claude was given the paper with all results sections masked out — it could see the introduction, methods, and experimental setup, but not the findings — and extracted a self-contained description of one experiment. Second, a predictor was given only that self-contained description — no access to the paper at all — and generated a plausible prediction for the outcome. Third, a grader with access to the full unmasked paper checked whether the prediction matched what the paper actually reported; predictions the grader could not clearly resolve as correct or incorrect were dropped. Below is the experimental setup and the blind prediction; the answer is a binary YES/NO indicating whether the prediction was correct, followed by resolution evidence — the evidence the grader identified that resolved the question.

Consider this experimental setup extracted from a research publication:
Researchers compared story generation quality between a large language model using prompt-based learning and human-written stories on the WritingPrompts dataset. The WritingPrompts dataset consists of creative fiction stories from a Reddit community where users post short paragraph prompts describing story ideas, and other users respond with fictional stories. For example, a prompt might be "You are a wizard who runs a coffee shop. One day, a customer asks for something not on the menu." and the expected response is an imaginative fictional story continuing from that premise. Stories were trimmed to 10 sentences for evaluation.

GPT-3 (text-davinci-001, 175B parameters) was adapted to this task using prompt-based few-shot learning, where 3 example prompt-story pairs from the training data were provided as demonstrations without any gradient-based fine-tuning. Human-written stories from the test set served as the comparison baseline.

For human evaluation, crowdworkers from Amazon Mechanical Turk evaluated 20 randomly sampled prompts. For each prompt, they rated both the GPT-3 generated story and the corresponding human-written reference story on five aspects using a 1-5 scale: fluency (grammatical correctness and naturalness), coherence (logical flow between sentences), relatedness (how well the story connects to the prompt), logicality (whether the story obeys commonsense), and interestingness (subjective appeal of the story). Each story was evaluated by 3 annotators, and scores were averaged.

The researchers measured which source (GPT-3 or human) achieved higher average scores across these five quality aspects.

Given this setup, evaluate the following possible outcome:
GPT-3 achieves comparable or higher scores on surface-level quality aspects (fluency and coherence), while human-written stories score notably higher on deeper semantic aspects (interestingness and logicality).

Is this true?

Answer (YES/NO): NO